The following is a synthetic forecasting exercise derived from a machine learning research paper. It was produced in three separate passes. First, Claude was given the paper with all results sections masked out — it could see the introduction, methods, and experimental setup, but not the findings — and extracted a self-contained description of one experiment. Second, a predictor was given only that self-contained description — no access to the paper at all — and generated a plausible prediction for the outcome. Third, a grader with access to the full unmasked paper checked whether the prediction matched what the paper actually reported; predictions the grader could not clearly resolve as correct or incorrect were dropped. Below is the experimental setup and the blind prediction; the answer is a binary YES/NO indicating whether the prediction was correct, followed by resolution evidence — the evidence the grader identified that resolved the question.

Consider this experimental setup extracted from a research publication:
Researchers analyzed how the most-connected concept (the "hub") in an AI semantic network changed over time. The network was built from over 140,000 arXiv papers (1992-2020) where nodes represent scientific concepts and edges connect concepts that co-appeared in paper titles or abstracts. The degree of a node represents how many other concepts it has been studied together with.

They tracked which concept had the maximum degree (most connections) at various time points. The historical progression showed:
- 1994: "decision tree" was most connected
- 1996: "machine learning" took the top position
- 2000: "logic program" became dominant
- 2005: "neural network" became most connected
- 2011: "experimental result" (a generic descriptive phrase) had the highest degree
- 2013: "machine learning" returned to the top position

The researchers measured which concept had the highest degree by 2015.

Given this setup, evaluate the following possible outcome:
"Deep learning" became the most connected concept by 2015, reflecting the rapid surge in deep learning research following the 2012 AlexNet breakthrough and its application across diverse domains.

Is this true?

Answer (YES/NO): NO